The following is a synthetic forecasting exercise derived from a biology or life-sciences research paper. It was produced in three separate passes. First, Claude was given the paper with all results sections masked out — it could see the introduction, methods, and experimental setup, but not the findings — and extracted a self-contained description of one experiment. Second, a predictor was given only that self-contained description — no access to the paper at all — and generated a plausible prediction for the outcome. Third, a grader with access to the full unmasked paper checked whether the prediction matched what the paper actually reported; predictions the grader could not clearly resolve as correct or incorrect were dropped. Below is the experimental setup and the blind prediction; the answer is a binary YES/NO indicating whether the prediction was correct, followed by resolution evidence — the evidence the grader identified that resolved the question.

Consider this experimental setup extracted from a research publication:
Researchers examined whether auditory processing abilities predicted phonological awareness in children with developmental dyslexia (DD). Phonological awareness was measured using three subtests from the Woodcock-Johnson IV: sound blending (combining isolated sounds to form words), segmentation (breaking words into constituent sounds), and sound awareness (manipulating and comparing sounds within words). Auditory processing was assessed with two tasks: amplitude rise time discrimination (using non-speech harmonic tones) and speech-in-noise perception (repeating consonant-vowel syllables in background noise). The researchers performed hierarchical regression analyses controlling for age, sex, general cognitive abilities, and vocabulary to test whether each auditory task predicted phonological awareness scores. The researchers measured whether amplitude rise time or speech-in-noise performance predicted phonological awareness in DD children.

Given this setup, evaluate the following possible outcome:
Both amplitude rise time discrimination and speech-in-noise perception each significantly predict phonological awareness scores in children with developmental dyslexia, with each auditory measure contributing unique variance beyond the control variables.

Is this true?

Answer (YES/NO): YES